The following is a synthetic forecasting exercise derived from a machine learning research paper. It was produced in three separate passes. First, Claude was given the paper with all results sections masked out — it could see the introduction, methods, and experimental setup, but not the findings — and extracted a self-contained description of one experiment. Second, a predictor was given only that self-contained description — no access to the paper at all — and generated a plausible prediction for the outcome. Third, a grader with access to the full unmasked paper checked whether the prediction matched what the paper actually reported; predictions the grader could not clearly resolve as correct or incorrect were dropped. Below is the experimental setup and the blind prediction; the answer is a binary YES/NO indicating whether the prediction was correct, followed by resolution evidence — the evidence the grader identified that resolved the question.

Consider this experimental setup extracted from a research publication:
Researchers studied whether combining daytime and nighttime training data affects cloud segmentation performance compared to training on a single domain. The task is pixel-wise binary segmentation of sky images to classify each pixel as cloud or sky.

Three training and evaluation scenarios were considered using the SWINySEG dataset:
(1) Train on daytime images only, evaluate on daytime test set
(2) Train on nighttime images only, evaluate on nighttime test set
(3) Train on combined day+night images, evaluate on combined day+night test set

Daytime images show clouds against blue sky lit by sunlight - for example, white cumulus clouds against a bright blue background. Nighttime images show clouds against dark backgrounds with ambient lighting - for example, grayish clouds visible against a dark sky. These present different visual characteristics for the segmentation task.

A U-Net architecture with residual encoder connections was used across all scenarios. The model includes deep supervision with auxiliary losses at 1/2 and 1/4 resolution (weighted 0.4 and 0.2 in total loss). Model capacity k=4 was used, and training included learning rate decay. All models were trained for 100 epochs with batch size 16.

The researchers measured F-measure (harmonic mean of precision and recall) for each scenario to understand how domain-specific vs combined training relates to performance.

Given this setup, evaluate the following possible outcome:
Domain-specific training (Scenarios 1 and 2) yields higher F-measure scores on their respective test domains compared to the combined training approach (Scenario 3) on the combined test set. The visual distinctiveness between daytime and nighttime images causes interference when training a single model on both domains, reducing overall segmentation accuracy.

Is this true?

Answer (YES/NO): NO